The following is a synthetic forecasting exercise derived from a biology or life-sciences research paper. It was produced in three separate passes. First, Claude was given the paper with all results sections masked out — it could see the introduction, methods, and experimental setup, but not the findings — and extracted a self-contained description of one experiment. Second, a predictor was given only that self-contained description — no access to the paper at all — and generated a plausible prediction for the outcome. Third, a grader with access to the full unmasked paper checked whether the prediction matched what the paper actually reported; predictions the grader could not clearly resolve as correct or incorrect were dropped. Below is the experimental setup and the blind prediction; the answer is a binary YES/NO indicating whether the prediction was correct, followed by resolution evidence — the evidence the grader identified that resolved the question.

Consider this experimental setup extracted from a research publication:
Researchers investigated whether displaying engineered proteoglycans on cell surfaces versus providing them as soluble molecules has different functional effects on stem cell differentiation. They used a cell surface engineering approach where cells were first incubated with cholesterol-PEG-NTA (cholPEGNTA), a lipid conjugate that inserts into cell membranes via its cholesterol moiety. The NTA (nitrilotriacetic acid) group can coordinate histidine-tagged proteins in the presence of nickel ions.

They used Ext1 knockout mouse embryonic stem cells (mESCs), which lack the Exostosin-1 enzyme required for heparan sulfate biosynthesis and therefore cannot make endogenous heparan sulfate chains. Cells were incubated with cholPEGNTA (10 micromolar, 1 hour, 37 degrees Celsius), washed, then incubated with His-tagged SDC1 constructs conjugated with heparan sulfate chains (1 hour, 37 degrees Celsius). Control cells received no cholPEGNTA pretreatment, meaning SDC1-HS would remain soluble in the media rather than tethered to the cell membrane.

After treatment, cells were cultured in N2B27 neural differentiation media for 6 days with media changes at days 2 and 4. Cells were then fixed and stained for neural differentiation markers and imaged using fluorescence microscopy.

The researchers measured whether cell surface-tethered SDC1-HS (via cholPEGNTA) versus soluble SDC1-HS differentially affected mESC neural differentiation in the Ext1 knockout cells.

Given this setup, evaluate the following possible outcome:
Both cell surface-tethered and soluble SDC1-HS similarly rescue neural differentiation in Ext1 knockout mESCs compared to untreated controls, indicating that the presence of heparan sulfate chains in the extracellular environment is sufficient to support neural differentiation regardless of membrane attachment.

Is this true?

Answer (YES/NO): YES